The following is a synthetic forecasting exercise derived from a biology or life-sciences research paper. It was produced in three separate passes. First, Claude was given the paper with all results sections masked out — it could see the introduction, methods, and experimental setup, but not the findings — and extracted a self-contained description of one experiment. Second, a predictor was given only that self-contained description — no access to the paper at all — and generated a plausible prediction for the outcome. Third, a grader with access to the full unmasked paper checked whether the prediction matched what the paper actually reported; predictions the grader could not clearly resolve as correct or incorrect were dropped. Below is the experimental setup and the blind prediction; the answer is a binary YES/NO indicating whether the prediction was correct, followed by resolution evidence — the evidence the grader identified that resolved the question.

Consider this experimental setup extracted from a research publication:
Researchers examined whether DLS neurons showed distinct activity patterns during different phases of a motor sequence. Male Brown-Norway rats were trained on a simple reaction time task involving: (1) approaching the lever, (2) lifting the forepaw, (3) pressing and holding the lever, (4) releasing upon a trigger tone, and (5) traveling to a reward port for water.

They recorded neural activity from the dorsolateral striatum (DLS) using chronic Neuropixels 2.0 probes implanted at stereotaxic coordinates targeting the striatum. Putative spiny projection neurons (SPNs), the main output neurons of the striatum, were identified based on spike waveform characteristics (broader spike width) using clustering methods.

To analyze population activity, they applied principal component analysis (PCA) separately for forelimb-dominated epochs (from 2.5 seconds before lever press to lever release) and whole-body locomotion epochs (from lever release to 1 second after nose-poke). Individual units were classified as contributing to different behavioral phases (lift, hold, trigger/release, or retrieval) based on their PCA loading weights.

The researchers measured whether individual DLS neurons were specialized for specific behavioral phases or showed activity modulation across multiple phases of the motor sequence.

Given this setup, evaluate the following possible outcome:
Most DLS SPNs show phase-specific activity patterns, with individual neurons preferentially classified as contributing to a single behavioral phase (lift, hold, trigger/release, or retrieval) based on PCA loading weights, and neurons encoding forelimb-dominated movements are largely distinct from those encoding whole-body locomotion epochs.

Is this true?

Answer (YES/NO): YES